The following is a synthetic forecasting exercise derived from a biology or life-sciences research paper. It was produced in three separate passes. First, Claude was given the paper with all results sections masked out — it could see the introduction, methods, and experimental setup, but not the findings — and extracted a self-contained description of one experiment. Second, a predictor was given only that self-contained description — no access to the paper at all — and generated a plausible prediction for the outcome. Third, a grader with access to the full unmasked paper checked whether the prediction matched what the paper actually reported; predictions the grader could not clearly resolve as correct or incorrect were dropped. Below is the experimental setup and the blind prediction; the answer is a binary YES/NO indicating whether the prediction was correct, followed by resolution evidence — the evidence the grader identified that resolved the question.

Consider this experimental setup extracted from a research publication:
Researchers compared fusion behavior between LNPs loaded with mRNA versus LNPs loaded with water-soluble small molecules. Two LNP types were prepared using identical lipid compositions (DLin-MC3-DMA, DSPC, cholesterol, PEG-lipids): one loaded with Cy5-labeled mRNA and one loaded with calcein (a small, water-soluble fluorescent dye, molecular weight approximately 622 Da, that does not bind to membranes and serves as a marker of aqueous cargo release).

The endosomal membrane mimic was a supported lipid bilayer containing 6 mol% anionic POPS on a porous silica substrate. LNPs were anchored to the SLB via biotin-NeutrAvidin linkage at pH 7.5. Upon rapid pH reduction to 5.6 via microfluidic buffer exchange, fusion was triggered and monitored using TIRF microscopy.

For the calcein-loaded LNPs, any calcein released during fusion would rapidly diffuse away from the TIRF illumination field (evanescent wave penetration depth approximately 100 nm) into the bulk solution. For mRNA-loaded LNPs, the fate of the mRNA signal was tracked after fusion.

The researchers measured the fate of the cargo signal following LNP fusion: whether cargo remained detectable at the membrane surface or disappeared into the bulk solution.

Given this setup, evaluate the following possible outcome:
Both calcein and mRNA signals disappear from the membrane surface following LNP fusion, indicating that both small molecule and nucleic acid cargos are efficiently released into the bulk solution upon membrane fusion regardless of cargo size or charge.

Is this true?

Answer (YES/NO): NO